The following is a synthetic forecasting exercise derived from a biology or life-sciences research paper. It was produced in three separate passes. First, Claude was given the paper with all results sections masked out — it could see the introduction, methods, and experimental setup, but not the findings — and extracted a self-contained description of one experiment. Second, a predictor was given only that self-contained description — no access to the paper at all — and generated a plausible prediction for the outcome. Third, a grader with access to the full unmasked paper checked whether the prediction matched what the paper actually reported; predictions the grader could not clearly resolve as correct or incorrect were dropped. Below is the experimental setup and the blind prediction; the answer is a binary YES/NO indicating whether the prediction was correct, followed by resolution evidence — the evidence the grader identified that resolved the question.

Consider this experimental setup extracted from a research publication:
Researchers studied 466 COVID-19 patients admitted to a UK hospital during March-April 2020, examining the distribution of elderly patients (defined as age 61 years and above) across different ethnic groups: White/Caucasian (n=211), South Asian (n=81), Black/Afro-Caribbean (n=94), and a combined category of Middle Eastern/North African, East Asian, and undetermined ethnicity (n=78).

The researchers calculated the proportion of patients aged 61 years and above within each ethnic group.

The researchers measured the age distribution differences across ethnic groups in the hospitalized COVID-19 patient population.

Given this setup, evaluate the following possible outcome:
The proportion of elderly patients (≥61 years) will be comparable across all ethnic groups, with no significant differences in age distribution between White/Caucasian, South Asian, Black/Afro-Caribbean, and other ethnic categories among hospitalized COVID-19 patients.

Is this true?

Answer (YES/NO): NO